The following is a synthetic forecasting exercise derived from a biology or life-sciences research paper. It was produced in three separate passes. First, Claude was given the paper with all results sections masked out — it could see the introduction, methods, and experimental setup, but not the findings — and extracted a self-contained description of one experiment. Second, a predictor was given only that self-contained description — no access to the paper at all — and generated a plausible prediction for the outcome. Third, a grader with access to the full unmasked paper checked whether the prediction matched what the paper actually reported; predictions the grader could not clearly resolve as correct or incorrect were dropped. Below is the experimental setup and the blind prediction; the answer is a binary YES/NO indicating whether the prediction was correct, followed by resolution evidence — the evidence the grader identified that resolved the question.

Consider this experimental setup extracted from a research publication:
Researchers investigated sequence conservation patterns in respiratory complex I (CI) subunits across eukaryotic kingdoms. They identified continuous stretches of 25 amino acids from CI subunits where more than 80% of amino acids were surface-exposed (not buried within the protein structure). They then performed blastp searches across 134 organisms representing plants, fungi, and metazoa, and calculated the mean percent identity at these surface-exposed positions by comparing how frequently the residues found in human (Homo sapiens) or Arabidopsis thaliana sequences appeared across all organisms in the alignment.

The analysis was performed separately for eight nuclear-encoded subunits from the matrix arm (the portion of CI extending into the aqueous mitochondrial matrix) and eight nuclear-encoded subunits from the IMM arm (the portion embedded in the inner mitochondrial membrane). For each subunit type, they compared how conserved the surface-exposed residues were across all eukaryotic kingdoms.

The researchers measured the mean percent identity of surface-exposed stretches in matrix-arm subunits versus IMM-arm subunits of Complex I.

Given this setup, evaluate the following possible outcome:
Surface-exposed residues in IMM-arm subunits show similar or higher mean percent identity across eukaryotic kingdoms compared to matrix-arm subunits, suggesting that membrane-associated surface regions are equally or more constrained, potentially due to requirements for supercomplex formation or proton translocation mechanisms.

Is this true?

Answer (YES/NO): NO